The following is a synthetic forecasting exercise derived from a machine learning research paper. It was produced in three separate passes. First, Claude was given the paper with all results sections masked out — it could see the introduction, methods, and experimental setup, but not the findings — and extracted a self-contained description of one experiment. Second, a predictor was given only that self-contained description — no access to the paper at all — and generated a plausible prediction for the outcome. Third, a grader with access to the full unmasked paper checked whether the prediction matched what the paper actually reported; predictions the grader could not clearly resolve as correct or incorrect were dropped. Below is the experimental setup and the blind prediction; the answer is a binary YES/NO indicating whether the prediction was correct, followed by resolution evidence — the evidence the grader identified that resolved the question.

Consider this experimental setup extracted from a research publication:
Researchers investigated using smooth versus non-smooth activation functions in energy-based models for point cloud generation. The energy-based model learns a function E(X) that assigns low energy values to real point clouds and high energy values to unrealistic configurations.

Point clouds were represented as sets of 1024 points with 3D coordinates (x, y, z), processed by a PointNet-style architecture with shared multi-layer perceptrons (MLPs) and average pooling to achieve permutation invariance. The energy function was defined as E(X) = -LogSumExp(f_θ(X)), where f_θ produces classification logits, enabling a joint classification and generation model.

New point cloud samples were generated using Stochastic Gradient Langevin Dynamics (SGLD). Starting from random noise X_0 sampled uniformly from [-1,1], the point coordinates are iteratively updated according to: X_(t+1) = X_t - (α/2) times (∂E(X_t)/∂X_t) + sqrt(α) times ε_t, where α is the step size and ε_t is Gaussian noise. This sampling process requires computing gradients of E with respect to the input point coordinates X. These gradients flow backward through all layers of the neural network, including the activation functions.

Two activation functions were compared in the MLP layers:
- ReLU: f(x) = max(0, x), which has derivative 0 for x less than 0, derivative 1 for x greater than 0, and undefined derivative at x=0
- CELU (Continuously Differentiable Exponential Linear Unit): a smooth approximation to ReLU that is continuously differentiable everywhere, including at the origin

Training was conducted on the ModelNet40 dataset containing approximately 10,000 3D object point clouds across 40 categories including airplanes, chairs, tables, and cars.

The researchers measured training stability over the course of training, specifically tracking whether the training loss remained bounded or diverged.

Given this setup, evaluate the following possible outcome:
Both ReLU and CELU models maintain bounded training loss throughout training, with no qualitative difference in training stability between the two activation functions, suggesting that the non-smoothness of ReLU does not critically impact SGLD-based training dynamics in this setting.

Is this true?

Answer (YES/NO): NO